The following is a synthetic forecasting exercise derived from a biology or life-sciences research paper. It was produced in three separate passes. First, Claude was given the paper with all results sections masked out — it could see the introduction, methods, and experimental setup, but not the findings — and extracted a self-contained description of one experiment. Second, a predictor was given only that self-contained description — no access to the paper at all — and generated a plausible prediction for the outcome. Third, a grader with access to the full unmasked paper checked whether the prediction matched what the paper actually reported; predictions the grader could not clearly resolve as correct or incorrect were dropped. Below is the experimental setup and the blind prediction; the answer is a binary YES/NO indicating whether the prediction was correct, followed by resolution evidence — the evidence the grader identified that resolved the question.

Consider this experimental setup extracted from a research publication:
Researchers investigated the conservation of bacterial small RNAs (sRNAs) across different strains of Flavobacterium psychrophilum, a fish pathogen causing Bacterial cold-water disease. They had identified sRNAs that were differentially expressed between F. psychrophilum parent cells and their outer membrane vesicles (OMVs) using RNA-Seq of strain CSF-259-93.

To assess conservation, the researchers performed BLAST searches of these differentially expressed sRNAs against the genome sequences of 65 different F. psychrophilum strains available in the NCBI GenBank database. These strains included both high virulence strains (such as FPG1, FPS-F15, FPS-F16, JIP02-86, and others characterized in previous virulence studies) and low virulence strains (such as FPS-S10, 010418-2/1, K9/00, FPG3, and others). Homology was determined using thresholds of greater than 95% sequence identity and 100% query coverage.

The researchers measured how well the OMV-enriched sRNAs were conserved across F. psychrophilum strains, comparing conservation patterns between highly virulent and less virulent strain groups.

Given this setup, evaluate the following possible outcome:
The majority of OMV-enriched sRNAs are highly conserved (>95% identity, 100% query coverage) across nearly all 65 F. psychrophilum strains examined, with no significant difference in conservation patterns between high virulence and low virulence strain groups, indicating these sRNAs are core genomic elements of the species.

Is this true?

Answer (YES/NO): NO